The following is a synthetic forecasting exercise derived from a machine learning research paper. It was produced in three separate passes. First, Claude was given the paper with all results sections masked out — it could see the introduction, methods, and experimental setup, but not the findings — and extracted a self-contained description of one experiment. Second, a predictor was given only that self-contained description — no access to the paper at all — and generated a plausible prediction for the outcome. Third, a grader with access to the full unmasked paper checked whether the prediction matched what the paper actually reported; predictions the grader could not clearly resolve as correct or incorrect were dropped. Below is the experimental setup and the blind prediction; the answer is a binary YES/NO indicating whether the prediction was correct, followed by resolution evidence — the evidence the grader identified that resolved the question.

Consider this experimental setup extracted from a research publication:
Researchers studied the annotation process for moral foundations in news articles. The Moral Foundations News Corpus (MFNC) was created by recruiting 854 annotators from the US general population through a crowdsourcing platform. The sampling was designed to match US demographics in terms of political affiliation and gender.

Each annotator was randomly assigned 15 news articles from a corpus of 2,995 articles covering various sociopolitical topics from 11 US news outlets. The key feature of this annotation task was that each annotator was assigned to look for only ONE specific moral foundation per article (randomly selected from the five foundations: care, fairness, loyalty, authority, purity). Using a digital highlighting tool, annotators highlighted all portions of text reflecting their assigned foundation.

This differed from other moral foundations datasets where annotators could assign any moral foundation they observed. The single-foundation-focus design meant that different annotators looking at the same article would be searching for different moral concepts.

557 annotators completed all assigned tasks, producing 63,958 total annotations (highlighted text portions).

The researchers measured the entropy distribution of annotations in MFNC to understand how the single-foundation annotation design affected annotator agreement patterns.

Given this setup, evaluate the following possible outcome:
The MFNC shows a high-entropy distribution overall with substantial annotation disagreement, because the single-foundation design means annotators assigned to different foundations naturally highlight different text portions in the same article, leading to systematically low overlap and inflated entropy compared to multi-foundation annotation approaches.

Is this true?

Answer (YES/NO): NO